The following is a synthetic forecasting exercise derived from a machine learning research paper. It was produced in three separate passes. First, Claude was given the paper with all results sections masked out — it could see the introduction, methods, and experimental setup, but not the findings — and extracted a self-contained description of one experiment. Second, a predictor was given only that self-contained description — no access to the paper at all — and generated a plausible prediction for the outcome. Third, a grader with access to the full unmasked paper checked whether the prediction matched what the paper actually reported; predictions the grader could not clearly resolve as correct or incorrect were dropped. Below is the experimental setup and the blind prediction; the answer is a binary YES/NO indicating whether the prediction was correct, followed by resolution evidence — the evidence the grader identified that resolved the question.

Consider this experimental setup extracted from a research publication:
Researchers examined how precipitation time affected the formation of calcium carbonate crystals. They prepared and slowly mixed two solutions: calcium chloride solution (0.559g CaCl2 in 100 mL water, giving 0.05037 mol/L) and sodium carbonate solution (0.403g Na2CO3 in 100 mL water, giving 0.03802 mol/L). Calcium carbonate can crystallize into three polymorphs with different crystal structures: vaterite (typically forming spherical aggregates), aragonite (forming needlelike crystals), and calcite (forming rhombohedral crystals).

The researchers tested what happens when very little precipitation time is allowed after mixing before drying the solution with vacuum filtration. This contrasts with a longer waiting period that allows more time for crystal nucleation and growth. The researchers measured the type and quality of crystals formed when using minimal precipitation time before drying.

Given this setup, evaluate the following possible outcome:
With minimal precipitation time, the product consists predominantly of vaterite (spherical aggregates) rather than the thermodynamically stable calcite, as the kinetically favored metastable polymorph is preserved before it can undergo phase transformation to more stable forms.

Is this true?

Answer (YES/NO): NO